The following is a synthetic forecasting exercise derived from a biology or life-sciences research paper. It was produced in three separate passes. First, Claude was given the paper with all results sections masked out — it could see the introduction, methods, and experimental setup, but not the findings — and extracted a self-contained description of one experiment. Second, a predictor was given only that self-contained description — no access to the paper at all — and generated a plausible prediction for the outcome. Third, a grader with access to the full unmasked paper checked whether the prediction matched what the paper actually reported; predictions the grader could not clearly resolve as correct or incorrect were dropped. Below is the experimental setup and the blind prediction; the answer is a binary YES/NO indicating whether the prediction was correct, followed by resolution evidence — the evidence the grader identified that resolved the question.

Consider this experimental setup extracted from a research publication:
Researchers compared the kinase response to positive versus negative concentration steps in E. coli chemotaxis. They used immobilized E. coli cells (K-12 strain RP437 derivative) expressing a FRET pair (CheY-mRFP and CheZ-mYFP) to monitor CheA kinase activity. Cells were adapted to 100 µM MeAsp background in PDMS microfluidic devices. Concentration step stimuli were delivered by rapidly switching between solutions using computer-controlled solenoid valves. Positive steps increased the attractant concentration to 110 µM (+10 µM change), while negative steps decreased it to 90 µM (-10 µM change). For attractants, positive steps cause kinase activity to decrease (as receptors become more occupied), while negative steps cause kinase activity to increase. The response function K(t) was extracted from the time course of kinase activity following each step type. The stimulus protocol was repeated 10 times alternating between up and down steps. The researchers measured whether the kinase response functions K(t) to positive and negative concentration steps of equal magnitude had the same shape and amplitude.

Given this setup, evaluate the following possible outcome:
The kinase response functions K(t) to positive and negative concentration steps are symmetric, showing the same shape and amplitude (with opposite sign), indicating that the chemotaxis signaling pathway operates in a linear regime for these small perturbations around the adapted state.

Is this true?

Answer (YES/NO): YES